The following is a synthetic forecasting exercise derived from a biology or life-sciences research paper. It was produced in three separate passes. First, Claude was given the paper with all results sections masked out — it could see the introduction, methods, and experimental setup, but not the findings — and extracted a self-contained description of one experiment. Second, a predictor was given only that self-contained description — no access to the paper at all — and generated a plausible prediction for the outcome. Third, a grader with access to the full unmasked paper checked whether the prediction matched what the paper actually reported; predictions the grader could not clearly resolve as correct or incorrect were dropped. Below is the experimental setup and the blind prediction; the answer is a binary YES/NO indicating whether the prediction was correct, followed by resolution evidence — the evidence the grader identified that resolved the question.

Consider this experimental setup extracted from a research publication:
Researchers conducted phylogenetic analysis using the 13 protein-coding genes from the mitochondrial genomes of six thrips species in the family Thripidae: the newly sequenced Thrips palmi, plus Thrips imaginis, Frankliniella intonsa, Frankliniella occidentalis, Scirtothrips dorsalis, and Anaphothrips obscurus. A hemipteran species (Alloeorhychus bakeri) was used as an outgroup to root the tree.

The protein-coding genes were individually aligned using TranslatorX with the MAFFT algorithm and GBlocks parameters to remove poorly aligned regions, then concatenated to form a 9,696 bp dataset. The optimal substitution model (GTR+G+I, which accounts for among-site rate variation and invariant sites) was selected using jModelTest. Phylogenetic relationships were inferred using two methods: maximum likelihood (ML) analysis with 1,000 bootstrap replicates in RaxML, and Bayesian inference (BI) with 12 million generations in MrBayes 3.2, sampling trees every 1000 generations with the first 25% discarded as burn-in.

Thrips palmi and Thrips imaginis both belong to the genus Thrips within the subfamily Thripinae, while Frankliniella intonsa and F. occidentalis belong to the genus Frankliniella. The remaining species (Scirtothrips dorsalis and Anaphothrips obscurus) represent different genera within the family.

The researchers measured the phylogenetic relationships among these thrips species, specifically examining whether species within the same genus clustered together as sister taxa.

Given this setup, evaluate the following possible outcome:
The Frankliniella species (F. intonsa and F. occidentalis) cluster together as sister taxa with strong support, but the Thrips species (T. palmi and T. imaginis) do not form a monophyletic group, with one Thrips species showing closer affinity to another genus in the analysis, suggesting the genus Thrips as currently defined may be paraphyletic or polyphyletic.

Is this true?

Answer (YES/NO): NO